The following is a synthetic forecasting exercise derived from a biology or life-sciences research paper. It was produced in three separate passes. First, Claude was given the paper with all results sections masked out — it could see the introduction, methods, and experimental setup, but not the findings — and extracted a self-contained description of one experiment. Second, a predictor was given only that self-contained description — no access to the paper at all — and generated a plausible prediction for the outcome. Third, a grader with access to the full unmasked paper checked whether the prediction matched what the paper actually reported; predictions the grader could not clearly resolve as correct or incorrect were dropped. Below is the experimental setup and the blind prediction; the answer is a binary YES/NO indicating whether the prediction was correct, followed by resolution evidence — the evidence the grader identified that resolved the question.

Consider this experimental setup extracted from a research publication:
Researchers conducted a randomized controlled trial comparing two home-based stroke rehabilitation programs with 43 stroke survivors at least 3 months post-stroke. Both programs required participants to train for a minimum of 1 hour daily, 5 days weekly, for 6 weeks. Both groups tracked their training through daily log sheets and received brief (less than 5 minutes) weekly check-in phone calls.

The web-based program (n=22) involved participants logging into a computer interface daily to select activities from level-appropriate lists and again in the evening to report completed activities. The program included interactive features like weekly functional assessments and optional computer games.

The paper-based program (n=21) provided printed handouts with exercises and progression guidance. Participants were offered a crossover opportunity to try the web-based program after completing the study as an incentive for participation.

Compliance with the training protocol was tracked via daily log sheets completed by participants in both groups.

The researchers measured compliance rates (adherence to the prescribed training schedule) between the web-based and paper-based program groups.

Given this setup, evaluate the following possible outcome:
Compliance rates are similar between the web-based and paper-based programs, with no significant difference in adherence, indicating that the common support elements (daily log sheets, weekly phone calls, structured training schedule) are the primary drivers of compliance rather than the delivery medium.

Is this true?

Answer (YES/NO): NO